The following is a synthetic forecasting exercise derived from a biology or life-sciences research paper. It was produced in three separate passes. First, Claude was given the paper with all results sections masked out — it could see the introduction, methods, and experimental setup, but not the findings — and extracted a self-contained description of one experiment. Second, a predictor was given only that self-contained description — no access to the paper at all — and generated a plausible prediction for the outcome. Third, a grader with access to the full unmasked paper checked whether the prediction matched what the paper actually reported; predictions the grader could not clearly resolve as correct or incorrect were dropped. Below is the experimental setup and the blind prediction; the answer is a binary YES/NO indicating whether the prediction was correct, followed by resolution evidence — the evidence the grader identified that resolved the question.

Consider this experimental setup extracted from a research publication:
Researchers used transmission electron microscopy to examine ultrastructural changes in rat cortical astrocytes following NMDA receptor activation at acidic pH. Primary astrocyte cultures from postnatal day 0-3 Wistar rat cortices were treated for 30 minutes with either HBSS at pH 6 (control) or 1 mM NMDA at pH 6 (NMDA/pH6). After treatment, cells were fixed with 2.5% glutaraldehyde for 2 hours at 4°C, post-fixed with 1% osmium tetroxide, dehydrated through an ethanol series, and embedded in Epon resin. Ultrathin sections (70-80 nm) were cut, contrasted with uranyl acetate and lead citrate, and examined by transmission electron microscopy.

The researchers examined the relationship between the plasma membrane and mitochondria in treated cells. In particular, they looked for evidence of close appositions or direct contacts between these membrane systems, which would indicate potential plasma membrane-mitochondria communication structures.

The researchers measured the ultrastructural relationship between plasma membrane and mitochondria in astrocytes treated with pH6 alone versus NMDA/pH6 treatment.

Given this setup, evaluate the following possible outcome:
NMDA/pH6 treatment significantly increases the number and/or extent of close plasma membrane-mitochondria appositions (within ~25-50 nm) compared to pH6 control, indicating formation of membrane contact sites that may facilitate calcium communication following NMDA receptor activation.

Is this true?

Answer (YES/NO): YES